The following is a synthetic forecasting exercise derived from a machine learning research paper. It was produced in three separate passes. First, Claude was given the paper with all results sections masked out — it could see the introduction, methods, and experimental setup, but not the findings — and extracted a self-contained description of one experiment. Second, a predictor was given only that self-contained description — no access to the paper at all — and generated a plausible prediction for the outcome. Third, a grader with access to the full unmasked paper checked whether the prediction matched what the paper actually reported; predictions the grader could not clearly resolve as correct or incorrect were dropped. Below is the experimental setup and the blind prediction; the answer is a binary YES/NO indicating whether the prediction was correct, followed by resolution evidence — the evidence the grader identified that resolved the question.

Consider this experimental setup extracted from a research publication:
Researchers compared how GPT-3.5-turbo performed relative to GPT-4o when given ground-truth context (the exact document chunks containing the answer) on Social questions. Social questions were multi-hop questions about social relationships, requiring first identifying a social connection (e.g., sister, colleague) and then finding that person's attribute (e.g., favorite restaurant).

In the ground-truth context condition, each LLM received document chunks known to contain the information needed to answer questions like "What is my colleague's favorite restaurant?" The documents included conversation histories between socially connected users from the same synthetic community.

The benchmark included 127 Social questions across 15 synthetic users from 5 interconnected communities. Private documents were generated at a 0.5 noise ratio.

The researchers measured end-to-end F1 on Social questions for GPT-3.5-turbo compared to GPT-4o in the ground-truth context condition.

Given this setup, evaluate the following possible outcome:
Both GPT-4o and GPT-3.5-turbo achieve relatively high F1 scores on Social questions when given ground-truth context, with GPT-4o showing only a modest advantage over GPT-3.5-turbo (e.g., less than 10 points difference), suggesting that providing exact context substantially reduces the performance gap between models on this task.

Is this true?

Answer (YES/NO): NO